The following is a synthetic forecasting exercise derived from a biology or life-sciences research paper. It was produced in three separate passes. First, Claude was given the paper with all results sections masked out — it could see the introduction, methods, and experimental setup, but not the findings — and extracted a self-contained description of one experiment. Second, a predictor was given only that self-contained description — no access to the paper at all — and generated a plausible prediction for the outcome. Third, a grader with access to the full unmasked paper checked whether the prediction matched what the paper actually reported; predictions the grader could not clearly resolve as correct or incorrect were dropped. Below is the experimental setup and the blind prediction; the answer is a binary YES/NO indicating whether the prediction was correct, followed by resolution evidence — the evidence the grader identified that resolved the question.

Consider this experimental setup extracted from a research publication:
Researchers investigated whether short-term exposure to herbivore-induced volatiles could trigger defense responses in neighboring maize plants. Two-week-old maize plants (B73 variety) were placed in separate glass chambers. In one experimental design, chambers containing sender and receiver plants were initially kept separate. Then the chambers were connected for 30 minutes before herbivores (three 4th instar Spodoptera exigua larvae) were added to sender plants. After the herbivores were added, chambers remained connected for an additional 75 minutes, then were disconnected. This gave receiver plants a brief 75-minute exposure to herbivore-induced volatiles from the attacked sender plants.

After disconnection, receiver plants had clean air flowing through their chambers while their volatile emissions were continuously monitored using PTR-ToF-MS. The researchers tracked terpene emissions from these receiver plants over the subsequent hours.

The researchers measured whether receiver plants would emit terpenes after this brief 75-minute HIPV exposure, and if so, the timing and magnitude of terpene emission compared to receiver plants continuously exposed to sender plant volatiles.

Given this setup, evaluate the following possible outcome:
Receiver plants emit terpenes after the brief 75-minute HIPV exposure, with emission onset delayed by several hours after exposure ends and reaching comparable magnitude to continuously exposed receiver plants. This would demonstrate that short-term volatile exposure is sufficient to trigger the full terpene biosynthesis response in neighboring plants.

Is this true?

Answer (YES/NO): NO